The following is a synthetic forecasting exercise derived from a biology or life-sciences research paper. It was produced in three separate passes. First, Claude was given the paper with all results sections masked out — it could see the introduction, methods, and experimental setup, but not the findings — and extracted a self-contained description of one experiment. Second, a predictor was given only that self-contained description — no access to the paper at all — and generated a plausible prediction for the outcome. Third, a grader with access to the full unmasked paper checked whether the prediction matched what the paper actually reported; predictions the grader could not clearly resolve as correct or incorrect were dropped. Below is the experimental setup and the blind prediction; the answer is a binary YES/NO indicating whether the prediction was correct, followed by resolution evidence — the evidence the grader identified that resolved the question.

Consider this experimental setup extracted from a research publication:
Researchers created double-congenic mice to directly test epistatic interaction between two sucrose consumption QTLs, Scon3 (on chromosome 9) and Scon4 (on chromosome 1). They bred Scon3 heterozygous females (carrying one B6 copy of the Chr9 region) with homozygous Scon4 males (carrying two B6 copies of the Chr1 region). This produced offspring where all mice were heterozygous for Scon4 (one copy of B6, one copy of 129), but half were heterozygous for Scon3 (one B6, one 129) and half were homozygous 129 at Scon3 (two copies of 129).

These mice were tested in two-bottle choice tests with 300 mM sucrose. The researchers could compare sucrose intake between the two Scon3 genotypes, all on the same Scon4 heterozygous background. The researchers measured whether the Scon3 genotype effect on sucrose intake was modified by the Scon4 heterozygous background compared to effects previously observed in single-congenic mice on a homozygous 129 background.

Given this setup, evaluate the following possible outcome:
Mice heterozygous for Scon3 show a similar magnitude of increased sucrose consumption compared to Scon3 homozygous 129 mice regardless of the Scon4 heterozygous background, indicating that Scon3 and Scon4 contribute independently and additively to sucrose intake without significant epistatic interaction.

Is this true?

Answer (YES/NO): NO